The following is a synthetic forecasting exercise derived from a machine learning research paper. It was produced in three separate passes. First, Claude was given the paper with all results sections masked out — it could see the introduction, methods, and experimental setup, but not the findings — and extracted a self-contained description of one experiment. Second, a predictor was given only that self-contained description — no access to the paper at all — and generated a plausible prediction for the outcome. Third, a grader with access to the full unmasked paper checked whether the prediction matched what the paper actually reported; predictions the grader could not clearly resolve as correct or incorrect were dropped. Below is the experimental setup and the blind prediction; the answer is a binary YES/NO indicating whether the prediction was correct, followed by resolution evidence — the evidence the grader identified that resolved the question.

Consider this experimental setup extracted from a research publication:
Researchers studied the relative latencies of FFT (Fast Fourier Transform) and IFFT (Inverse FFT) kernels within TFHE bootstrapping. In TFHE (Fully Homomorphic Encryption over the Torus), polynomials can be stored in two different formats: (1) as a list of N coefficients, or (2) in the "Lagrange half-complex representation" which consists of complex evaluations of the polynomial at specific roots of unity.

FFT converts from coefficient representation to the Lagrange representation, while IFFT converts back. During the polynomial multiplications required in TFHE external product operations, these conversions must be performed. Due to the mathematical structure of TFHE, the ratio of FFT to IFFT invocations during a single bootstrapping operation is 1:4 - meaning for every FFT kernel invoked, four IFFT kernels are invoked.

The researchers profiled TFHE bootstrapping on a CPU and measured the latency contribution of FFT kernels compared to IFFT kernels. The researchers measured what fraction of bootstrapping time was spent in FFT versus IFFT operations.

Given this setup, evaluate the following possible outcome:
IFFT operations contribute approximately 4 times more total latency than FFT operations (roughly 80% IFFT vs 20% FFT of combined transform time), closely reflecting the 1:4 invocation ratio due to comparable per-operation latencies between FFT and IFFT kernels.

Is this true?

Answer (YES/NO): NO